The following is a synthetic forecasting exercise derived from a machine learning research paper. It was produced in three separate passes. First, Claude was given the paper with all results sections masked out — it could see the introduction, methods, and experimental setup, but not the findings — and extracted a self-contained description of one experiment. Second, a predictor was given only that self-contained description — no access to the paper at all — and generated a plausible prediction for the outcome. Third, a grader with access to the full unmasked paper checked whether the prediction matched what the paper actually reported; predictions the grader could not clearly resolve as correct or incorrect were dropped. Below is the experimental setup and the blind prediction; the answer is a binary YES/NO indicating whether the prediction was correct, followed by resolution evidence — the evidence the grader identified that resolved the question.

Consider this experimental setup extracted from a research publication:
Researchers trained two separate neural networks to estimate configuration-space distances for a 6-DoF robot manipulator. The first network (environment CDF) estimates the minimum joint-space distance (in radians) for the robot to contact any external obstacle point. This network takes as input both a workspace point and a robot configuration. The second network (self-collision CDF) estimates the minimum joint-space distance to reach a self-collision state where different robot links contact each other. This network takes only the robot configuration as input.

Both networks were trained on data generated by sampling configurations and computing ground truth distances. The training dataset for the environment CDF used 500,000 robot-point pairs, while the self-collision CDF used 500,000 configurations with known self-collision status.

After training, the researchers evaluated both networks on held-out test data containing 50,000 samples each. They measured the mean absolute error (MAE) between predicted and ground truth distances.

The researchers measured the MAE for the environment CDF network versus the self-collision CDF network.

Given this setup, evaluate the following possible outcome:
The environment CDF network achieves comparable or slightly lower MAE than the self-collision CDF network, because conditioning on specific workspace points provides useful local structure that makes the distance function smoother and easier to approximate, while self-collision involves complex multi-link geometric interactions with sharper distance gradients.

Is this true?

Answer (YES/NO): NO